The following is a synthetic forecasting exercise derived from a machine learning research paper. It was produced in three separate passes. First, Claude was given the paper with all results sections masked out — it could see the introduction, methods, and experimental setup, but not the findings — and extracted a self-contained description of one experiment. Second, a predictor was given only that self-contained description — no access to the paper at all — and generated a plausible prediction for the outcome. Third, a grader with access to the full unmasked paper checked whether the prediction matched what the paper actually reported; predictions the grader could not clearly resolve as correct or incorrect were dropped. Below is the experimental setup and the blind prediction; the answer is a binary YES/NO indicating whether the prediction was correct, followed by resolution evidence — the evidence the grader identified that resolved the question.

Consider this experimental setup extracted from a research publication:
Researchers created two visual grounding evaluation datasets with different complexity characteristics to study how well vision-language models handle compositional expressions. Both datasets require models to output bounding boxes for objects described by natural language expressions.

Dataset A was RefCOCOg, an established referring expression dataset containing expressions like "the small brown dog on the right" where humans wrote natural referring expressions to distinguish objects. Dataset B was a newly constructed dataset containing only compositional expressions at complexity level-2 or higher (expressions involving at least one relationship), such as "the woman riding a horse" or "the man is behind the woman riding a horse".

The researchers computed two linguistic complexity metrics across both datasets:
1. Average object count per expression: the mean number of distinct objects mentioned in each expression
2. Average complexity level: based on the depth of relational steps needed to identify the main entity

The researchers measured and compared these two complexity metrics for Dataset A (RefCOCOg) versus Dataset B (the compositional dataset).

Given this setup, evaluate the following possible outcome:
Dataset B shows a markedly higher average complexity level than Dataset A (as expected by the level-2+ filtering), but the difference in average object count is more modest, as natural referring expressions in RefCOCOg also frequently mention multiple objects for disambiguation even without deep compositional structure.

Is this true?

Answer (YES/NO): NO